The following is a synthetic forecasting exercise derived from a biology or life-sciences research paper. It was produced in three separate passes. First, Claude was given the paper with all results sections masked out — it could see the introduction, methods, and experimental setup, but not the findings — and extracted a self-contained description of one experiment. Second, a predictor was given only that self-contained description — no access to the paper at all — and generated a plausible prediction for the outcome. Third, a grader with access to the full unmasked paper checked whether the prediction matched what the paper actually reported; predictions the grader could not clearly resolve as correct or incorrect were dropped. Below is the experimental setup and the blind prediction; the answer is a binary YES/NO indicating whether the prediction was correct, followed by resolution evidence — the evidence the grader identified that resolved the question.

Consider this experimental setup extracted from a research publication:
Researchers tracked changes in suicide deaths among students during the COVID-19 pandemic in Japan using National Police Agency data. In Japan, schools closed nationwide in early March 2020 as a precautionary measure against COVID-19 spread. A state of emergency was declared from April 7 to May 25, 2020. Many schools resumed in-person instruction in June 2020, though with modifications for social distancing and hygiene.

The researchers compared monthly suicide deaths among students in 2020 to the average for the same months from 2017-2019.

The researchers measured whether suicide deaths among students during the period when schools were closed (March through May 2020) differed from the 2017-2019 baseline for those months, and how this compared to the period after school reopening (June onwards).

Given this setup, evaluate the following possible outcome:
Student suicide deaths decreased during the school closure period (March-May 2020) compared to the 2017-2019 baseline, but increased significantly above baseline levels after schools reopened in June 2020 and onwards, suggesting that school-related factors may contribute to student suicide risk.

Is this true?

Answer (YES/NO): YES